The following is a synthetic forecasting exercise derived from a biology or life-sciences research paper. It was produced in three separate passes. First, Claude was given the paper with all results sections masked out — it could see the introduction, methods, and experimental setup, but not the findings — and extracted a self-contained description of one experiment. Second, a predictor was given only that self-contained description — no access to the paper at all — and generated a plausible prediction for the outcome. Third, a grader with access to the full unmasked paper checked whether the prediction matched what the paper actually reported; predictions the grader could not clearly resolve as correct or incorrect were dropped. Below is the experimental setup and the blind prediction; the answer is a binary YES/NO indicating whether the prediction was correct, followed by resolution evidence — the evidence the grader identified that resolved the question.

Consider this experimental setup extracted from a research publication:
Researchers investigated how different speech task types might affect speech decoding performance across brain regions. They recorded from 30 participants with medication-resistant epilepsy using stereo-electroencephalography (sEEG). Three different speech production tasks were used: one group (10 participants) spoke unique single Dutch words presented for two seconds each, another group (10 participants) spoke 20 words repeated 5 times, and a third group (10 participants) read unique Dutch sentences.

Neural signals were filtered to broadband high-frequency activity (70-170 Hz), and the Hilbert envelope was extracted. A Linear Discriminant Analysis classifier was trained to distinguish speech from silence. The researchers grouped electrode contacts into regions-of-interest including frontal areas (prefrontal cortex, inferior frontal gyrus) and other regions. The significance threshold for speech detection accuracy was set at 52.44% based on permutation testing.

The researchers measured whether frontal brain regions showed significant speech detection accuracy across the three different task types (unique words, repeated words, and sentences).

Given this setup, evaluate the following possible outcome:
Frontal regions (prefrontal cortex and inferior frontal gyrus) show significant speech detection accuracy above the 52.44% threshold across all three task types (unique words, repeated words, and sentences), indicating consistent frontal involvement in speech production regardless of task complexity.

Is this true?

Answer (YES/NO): NO